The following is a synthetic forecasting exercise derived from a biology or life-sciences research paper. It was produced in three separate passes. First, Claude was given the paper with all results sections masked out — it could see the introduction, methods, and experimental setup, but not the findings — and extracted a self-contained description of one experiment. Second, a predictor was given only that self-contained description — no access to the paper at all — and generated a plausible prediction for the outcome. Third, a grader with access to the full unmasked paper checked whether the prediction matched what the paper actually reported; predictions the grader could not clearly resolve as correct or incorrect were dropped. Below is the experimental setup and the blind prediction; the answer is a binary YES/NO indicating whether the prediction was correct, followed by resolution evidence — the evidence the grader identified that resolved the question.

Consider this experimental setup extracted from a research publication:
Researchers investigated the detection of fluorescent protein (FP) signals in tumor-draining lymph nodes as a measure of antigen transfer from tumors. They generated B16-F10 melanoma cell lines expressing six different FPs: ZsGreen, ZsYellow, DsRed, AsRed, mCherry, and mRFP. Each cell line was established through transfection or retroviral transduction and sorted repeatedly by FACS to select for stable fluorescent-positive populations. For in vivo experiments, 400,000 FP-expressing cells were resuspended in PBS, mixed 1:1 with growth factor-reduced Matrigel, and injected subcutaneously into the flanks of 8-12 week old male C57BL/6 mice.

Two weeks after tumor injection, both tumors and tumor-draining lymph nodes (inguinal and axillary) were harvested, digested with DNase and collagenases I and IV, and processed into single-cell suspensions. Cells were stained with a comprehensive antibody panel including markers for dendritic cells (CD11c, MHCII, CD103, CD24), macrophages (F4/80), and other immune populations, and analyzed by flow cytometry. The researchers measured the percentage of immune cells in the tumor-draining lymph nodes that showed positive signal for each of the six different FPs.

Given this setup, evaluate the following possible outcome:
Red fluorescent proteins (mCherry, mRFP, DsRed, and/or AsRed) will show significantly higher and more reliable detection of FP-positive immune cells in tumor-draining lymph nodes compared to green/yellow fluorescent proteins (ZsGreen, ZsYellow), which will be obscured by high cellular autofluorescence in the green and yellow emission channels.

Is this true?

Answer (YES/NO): NO